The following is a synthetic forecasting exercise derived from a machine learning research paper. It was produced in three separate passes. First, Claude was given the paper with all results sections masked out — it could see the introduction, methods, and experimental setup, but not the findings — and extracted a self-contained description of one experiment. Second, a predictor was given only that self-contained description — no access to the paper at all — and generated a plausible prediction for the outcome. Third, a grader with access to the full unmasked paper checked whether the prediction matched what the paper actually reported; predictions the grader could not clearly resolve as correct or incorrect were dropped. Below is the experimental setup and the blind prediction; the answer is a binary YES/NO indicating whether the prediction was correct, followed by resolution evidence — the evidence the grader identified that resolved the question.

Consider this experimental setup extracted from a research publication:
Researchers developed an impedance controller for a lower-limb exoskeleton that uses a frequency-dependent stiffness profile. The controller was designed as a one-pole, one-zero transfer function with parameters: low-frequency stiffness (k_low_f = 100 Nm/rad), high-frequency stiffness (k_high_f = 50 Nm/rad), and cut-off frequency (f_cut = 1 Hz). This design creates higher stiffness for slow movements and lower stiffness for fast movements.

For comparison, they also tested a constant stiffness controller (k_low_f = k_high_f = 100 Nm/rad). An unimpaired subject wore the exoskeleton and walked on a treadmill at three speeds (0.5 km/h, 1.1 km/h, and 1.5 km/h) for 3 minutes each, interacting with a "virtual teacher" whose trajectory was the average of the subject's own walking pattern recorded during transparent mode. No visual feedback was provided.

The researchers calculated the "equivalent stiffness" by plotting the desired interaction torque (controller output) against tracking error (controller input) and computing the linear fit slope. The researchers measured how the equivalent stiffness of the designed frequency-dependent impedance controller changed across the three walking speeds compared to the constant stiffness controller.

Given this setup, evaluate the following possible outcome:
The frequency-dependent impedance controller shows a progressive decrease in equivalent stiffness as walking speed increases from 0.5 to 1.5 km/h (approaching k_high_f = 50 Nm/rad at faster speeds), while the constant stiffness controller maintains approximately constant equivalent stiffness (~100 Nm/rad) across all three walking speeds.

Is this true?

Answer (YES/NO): YES